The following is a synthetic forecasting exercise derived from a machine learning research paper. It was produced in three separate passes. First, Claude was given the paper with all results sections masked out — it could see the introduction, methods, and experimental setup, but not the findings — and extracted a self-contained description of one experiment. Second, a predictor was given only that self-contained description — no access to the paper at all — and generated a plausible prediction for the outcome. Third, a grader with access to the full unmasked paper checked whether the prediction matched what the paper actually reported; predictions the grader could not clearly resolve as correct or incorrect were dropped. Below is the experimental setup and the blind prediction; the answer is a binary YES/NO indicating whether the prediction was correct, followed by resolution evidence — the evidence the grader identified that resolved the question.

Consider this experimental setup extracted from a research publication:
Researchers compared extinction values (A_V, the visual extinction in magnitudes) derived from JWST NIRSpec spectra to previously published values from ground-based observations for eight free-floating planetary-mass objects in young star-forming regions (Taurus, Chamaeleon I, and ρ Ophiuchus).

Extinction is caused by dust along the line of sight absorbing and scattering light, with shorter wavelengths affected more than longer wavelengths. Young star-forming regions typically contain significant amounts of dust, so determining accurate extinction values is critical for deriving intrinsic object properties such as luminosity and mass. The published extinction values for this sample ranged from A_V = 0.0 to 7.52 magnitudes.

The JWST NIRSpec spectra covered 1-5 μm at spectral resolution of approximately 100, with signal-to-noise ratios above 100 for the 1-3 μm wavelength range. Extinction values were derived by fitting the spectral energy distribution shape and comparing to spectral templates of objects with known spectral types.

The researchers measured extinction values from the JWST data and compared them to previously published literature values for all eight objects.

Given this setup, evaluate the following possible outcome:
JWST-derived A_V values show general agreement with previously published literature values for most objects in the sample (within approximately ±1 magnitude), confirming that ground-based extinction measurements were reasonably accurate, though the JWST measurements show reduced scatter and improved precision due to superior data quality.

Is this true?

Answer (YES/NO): YES